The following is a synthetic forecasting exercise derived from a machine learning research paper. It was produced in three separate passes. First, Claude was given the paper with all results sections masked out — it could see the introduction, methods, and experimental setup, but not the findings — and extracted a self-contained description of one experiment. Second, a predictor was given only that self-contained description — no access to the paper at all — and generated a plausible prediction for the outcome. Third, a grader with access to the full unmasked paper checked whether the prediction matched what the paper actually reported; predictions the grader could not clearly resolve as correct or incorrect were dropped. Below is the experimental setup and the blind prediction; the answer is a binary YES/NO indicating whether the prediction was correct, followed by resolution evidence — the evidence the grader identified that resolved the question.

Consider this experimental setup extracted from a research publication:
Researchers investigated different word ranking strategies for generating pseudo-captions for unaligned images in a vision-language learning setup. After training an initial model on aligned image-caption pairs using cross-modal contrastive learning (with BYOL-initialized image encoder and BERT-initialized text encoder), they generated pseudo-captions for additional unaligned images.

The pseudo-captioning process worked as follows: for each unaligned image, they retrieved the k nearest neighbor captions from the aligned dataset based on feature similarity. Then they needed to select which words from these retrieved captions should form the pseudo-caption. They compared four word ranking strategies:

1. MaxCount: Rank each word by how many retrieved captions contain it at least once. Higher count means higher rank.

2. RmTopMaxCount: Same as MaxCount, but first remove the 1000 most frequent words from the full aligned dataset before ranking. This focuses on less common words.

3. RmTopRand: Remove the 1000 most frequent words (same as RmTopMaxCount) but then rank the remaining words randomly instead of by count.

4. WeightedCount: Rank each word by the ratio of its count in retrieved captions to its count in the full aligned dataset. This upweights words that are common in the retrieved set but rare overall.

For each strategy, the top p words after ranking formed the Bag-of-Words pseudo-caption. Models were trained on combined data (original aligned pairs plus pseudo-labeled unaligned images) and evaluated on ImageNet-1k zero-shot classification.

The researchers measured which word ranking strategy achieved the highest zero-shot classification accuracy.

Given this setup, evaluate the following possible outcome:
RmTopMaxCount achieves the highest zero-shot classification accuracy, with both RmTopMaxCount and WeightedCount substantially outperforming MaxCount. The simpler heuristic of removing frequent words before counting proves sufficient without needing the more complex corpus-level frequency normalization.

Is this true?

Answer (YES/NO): NO